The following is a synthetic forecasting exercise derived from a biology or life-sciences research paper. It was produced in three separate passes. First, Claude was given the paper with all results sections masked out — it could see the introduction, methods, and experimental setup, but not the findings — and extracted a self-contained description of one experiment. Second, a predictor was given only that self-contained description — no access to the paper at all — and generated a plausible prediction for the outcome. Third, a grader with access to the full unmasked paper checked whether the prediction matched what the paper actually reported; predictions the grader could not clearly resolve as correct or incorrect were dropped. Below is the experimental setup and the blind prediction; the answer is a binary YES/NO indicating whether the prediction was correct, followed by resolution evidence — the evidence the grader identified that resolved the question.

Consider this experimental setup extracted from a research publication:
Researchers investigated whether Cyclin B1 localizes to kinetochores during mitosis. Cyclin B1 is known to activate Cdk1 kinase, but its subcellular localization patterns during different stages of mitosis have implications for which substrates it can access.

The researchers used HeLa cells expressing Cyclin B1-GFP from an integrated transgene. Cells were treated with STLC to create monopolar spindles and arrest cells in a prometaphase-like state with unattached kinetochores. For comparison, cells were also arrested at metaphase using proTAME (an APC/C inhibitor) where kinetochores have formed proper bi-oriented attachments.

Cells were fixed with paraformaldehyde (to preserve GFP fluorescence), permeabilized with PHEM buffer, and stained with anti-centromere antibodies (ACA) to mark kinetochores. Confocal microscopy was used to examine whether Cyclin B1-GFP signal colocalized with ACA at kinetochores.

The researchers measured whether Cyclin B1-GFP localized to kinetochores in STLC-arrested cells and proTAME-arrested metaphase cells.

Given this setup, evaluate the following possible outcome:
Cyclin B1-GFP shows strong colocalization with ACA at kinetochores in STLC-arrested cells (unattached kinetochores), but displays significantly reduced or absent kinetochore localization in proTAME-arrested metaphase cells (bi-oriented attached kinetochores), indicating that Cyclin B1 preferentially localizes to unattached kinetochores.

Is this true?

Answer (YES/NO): NO